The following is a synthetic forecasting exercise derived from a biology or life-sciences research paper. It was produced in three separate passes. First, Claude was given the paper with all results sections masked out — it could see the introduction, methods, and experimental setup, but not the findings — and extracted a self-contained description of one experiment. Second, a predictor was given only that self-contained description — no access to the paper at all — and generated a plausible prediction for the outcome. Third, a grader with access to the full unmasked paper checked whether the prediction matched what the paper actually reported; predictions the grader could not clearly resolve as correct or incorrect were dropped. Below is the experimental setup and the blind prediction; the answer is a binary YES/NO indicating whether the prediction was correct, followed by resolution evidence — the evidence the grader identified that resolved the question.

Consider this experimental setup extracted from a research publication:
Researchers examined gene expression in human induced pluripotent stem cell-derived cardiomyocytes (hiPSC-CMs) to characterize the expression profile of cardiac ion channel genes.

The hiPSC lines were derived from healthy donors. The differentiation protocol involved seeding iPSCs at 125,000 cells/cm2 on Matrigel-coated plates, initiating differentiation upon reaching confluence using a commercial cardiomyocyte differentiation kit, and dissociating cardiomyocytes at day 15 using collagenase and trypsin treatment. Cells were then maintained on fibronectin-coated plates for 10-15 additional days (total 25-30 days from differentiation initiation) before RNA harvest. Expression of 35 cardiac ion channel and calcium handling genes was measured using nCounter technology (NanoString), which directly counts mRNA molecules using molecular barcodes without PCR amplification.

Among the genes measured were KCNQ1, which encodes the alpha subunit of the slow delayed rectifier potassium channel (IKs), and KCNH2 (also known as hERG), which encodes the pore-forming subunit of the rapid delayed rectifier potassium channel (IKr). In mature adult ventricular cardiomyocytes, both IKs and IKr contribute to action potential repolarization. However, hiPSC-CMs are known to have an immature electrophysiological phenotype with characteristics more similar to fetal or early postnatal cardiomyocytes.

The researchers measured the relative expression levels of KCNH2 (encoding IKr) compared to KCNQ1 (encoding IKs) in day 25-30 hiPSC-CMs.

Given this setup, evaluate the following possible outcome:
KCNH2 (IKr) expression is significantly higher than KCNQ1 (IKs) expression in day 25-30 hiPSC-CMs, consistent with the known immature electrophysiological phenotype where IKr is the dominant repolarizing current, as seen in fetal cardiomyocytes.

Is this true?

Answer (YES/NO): YES